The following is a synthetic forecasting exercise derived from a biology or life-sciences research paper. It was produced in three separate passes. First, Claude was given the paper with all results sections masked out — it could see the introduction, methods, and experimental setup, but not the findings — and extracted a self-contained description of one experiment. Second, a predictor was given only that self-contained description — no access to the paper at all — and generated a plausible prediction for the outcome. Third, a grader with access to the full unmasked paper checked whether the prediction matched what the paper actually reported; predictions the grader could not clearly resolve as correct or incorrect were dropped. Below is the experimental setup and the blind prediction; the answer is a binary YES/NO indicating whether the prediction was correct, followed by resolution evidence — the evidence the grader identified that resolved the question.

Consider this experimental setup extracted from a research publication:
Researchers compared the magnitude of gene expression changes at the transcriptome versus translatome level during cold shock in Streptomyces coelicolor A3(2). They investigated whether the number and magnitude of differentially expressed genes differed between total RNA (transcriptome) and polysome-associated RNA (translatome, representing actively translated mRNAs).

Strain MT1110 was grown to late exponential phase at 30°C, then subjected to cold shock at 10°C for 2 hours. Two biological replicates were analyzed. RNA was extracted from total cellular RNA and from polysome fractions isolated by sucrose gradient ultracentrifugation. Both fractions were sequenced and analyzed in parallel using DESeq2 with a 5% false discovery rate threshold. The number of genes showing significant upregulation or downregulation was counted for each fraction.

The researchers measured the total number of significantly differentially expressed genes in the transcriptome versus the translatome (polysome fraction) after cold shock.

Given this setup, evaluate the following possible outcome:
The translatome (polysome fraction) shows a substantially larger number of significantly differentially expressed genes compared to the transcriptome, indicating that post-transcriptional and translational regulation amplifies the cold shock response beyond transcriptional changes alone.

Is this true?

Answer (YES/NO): YES